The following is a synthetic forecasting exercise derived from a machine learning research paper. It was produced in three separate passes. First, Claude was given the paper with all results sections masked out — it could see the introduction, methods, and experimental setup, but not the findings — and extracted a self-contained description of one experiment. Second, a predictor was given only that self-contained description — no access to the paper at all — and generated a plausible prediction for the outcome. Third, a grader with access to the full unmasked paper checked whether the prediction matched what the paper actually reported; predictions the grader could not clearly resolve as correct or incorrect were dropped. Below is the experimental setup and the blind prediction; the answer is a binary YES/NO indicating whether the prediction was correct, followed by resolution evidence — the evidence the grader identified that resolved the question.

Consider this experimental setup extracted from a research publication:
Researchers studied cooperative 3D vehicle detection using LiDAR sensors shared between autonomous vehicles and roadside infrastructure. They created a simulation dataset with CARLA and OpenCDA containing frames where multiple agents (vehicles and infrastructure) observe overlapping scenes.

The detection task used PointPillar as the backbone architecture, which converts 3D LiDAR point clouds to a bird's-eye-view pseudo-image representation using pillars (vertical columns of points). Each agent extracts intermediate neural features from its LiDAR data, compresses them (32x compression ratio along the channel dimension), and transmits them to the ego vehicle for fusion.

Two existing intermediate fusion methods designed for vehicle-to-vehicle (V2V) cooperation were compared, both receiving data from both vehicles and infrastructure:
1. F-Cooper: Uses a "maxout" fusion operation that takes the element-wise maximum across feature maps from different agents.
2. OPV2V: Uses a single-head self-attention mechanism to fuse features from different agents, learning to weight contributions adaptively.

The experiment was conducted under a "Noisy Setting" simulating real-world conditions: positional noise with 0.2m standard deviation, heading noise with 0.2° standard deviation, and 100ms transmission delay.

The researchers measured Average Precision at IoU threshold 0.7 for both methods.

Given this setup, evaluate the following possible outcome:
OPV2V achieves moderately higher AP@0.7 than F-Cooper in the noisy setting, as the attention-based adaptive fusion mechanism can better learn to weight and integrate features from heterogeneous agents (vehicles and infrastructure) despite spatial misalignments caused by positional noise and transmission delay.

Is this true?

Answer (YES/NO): YES